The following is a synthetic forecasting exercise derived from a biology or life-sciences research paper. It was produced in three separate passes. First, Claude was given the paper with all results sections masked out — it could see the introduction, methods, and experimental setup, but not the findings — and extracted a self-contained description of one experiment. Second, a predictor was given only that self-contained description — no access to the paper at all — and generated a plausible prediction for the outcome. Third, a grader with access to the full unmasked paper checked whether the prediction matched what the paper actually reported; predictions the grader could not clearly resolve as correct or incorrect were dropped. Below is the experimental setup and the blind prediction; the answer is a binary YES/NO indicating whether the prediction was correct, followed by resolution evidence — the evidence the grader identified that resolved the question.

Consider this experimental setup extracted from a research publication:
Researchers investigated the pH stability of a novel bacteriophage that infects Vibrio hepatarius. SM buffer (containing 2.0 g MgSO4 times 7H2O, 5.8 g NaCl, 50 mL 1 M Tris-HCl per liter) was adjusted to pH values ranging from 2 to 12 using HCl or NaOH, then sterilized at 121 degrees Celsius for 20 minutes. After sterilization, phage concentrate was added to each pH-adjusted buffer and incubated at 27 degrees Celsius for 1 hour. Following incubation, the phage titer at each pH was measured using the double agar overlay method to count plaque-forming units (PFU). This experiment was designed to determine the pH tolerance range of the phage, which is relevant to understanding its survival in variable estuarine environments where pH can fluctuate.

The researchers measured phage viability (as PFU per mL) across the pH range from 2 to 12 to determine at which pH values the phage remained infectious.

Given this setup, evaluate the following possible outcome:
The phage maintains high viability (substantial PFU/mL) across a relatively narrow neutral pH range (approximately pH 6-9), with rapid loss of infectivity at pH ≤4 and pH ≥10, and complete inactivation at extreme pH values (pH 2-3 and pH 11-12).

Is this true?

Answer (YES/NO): NO